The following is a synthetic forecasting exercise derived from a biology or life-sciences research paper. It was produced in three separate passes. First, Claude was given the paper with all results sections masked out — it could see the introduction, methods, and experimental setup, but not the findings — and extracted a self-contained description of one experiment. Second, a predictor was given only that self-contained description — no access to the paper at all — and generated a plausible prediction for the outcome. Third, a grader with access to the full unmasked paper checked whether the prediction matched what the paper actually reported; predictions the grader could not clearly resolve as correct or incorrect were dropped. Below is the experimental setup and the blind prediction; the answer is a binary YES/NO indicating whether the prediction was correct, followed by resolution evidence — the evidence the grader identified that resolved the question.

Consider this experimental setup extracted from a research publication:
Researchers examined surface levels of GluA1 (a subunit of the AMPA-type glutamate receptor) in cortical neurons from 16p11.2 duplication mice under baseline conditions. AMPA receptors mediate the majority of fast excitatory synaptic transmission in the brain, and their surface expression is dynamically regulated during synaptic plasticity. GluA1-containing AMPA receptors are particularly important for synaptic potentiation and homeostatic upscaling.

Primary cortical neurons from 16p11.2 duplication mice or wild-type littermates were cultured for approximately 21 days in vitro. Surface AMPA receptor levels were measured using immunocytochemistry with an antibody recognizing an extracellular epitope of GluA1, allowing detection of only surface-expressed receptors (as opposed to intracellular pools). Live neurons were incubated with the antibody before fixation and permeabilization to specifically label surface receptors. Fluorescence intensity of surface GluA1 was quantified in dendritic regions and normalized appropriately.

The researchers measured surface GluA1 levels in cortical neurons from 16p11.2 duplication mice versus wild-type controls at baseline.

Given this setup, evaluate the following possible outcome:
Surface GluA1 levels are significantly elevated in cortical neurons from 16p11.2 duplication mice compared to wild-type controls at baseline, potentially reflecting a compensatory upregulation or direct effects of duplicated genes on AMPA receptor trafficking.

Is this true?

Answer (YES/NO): YES